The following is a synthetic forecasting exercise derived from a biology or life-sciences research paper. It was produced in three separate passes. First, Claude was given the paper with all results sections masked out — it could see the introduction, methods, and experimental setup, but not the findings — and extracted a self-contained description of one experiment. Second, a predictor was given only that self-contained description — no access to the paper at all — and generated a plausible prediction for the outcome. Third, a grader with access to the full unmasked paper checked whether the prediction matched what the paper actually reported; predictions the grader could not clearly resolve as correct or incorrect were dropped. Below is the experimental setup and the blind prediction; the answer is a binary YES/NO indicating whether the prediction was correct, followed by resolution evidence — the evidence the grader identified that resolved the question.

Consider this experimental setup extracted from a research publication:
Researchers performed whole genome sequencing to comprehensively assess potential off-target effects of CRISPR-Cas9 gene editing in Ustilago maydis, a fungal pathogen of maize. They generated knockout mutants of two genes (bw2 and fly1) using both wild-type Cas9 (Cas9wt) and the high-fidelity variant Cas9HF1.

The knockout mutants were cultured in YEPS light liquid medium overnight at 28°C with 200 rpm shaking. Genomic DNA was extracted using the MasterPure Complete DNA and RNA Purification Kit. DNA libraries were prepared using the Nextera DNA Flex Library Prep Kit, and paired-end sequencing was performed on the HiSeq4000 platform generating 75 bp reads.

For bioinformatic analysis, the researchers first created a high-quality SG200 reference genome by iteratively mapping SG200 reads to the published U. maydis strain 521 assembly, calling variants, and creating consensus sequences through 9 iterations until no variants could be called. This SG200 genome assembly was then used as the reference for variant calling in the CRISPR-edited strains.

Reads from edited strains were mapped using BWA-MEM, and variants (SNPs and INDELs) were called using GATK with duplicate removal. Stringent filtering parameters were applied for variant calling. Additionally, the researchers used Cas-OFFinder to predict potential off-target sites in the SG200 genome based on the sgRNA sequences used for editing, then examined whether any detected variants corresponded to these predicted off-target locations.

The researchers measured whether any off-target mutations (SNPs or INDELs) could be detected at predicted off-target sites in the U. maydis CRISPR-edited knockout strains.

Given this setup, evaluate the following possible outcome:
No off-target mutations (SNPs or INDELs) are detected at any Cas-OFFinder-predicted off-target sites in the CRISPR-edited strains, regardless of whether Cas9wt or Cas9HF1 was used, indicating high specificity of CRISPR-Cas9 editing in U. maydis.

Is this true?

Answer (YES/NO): YES